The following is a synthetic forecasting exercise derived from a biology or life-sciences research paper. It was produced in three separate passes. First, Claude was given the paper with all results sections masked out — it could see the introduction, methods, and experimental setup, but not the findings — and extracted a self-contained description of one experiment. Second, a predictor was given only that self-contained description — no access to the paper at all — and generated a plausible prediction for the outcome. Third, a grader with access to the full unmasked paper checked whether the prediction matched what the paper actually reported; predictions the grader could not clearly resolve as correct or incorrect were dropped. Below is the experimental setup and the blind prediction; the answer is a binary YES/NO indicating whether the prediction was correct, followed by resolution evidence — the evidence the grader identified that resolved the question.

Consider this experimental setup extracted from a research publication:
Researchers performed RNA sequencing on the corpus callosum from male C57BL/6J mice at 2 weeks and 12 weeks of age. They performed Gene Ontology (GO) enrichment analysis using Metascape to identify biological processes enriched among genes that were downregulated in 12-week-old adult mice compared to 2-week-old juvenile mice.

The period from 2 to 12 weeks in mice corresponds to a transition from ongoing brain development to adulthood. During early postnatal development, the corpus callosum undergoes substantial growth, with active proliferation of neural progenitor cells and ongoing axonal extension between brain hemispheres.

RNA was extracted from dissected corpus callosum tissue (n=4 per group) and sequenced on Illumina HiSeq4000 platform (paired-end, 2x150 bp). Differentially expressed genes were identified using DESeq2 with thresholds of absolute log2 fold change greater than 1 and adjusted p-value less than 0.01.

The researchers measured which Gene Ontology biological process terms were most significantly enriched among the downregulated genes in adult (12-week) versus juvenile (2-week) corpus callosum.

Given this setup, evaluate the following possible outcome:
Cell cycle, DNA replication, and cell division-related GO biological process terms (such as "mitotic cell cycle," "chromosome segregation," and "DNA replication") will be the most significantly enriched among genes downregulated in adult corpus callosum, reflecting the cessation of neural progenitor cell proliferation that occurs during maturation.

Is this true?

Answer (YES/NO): NO